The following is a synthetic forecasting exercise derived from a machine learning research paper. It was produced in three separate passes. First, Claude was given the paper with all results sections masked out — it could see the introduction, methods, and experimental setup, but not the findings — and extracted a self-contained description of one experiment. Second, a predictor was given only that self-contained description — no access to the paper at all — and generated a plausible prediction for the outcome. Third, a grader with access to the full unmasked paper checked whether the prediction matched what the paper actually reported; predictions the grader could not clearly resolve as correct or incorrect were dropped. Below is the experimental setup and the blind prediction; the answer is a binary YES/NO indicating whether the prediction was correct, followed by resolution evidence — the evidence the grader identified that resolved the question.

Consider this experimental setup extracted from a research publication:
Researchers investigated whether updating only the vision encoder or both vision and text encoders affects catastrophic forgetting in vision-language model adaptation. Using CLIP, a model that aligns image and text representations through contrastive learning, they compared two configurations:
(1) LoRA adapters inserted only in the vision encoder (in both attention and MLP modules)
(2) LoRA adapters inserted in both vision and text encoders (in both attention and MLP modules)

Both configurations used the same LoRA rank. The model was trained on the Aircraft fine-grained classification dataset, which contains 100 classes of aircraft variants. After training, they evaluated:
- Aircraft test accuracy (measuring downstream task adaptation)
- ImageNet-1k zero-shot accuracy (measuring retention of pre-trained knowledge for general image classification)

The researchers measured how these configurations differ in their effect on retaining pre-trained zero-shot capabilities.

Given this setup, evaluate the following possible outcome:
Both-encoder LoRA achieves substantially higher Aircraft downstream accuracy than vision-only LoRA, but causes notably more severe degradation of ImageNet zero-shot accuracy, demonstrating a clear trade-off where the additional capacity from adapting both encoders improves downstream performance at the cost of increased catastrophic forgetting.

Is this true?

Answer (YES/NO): NO